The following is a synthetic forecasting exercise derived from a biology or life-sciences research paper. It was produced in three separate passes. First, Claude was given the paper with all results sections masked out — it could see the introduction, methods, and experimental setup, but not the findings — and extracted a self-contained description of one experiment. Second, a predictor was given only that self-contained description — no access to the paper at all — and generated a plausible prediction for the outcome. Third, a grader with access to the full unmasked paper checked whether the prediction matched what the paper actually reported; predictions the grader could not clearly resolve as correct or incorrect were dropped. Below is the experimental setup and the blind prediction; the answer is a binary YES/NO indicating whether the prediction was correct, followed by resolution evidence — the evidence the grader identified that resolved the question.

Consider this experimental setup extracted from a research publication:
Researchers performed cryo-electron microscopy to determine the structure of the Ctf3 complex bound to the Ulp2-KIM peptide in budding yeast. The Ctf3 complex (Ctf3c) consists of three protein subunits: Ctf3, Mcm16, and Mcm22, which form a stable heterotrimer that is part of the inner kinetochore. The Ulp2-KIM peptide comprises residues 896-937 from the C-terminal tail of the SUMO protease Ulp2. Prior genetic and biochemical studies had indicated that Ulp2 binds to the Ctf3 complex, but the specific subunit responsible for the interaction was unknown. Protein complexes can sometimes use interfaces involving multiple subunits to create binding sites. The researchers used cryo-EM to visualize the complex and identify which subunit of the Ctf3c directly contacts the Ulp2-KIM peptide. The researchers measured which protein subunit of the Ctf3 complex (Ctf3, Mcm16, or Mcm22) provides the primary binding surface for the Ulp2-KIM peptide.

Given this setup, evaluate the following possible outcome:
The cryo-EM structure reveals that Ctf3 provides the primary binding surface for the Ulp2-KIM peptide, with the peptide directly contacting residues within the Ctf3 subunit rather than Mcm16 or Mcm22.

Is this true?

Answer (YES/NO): YES